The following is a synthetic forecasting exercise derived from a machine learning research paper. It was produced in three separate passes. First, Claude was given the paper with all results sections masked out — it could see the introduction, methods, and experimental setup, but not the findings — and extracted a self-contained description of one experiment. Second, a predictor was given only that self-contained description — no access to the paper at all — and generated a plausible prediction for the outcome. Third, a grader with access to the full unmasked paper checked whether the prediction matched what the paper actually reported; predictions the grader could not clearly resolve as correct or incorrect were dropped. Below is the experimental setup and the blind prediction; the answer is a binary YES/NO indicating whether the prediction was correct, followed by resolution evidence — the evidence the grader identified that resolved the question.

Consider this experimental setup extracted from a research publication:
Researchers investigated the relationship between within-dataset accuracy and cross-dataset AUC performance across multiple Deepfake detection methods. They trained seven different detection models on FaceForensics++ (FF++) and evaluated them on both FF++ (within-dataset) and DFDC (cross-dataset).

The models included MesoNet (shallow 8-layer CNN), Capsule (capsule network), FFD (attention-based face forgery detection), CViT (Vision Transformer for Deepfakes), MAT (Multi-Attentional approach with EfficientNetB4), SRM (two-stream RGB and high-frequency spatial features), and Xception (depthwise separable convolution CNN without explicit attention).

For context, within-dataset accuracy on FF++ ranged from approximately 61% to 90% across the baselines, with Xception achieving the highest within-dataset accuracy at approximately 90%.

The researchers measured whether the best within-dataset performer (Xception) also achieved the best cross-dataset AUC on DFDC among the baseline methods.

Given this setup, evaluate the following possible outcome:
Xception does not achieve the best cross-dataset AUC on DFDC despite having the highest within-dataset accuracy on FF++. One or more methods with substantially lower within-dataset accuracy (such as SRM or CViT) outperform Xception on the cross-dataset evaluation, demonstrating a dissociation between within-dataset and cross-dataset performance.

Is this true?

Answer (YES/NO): YES